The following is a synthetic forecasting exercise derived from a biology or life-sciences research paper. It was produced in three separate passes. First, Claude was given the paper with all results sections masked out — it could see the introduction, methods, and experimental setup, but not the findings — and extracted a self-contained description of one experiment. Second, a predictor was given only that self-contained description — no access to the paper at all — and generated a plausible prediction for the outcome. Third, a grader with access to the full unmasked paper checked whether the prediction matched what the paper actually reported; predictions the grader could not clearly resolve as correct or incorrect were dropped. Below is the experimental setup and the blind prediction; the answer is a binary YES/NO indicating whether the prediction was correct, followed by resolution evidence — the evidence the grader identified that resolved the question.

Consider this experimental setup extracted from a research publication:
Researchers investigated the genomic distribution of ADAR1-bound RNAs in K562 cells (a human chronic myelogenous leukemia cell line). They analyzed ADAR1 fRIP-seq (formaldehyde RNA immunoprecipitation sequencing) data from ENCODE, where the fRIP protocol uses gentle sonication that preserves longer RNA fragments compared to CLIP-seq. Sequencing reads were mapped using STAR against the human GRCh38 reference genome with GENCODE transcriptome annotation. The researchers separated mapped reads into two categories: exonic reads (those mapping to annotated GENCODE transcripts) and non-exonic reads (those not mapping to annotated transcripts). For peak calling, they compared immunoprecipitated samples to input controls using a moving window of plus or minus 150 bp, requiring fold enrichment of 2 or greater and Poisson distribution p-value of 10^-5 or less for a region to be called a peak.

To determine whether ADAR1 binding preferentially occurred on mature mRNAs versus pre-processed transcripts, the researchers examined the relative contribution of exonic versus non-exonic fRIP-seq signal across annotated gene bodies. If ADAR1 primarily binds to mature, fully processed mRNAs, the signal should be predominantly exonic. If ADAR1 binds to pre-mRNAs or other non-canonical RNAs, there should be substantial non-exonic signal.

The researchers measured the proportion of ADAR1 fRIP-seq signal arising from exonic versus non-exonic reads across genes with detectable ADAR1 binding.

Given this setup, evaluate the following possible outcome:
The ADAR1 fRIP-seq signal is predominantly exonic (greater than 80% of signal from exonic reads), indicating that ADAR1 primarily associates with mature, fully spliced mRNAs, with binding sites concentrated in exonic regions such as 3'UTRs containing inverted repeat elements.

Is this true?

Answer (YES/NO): NO